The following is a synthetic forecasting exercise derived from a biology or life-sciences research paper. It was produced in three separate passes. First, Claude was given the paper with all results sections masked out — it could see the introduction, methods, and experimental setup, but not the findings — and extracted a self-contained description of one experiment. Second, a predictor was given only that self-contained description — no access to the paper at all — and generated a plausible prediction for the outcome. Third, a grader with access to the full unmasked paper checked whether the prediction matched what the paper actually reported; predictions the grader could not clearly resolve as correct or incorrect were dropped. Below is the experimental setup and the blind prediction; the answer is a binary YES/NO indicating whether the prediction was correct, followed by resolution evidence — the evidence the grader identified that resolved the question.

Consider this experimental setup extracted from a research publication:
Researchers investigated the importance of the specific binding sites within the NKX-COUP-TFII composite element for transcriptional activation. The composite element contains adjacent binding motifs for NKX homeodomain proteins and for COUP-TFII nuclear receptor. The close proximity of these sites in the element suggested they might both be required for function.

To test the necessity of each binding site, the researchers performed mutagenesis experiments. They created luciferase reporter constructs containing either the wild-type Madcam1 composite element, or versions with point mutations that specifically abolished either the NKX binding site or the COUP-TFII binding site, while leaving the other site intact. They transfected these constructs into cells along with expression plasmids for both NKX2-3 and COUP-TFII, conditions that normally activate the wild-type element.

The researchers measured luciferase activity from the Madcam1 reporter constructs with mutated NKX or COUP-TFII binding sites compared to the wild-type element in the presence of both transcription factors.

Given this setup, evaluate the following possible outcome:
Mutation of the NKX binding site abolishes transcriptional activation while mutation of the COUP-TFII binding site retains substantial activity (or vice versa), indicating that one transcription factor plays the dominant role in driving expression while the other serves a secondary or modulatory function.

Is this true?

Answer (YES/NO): NO